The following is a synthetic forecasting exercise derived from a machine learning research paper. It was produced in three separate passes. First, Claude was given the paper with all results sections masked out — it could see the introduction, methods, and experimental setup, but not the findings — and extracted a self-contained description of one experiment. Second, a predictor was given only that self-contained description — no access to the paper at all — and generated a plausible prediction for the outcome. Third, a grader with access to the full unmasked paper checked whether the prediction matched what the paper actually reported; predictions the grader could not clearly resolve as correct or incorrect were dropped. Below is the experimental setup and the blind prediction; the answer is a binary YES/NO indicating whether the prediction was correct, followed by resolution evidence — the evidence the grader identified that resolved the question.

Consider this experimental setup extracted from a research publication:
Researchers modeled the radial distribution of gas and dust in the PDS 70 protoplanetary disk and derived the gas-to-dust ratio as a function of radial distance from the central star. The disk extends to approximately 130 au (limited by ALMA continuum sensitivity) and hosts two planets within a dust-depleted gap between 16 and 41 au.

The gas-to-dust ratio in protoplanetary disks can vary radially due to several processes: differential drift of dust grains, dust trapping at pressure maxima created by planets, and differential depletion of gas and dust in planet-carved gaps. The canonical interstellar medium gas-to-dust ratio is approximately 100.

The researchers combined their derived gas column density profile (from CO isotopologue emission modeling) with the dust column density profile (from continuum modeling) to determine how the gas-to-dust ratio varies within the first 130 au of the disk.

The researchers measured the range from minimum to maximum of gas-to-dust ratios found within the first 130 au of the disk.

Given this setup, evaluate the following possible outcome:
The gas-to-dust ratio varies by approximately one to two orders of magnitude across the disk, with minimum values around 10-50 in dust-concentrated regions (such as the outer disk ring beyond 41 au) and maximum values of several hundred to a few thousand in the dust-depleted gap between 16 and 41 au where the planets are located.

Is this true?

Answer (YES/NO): YES